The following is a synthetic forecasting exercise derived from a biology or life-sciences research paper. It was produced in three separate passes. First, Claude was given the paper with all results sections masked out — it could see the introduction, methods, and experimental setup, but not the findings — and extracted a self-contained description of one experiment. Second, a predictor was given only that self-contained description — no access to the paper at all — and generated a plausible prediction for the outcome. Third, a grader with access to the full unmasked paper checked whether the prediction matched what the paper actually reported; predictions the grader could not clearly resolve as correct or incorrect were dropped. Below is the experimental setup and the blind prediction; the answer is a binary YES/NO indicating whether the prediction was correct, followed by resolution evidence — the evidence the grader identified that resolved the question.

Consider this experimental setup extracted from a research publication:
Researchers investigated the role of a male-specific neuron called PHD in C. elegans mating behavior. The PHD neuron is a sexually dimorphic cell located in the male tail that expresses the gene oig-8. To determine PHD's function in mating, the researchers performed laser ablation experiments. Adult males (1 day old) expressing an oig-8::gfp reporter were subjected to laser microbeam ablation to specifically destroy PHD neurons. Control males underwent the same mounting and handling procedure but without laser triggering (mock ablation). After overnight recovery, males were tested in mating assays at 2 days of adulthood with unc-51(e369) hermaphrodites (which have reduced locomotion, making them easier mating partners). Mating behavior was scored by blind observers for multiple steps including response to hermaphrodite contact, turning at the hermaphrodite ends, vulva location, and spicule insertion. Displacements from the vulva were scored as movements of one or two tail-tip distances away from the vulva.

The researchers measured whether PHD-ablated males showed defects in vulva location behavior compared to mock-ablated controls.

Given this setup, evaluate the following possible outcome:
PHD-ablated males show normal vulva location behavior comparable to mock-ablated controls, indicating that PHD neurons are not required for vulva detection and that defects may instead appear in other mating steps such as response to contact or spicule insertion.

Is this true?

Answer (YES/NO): NO